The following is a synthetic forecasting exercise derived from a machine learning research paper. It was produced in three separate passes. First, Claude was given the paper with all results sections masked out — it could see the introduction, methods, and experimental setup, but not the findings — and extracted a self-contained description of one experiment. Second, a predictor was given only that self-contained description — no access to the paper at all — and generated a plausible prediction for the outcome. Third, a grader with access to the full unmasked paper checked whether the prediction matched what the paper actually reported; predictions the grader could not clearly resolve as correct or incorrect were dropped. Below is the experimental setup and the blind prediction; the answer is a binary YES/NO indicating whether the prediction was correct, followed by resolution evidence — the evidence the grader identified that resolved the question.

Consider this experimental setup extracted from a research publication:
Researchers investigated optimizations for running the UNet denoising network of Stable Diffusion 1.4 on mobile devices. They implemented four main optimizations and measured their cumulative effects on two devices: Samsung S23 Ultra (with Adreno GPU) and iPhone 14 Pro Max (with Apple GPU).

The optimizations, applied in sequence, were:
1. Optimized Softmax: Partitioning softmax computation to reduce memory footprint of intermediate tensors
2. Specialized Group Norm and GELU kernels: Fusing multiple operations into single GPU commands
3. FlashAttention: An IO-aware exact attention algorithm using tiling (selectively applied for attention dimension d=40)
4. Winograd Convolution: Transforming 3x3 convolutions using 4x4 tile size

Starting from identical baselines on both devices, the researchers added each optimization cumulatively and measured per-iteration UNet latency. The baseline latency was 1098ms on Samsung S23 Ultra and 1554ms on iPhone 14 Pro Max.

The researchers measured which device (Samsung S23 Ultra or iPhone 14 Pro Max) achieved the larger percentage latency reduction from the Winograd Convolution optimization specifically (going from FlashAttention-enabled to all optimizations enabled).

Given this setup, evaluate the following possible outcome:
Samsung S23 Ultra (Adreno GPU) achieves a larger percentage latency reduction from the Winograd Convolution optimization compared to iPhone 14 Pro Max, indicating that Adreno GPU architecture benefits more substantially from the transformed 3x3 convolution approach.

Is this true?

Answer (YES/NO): YES